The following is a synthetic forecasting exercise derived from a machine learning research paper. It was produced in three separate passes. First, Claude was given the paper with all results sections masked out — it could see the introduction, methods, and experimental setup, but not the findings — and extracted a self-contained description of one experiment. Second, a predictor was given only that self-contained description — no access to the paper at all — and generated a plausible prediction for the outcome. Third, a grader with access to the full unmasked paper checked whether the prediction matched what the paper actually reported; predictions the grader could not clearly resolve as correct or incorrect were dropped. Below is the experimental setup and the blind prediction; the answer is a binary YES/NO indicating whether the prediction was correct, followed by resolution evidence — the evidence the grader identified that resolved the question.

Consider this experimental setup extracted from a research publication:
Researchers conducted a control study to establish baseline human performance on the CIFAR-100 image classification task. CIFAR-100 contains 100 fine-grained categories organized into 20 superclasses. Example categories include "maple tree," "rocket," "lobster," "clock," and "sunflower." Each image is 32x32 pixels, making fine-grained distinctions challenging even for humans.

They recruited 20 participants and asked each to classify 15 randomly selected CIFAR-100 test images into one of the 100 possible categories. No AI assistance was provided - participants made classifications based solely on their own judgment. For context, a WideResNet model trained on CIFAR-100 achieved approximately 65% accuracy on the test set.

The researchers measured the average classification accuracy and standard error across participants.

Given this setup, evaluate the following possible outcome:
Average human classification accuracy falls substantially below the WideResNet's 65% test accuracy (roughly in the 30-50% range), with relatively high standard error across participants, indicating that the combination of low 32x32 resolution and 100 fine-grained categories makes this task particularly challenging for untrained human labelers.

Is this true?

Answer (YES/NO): NO